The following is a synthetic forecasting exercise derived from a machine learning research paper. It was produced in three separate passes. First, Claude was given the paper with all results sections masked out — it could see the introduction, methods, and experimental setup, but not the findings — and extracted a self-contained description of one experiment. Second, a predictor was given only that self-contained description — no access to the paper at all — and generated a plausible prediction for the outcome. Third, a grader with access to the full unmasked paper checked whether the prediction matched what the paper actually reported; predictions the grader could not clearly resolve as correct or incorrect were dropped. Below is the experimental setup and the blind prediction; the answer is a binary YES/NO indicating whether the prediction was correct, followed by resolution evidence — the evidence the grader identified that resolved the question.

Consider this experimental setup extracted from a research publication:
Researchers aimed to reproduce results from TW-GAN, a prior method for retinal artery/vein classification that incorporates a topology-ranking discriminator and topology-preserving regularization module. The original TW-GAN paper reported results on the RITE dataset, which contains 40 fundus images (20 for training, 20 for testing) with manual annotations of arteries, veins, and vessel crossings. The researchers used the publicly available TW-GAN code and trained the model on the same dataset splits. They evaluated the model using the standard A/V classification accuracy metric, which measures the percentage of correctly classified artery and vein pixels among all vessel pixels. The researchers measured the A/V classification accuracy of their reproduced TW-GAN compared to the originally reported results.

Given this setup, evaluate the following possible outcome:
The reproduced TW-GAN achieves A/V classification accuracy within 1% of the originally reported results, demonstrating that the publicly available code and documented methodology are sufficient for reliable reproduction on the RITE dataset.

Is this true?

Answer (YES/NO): NO